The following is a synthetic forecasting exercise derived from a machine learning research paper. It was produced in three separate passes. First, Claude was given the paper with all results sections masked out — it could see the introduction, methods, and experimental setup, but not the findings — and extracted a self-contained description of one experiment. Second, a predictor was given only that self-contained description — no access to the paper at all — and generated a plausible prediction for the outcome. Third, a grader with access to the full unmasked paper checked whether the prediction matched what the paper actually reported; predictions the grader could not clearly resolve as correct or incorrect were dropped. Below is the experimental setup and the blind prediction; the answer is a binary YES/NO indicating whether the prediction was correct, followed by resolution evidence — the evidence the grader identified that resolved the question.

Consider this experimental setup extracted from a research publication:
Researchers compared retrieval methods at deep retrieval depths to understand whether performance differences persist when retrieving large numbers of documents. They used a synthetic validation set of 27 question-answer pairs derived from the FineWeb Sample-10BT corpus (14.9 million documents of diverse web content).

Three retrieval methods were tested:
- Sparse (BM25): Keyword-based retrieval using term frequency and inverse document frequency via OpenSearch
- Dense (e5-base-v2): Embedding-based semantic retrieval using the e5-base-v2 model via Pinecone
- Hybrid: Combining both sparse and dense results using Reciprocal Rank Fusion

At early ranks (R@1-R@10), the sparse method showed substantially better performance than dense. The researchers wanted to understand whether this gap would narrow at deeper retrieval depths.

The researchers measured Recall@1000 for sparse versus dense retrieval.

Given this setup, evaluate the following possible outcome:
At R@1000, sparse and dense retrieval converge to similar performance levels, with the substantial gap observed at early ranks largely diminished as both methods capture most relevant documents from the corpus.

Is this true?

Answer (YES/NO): NO